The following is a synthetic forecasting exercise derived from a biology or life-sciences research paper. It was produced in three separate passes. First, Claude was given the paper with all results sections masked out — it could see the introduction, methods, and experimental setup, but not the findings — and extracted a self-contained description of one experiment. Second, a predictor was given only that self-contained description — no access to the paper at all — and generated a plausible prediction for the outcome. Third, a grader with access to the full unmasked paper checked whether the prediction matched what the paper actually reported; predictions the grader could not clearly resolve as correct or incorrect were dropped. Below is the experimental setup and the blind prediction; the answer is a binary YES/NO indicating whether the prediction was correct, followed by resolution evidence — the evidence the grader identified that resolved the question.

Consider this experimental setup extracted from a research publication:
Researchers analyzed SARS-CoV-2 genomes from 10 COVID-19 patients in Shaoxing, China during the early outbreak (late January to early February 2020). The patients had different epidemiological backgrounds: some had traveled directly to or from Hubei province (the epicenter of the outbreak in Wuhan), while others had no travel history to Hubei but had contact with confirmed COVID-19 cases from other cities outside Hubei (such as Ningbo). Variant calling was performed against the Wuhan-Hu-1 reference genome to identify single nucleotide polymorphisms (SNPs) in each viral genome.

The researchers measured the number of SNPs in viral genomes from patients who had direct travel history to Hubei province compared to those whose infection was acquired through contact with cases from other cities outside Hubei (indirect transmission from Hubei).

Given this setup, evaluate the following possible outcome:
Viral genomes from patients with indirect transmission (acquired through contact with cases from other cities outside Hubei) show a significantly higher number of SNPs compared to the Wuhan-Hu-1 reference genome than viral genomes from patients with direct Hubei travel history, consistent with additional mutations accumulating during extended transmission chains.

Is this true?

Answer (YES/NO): YES